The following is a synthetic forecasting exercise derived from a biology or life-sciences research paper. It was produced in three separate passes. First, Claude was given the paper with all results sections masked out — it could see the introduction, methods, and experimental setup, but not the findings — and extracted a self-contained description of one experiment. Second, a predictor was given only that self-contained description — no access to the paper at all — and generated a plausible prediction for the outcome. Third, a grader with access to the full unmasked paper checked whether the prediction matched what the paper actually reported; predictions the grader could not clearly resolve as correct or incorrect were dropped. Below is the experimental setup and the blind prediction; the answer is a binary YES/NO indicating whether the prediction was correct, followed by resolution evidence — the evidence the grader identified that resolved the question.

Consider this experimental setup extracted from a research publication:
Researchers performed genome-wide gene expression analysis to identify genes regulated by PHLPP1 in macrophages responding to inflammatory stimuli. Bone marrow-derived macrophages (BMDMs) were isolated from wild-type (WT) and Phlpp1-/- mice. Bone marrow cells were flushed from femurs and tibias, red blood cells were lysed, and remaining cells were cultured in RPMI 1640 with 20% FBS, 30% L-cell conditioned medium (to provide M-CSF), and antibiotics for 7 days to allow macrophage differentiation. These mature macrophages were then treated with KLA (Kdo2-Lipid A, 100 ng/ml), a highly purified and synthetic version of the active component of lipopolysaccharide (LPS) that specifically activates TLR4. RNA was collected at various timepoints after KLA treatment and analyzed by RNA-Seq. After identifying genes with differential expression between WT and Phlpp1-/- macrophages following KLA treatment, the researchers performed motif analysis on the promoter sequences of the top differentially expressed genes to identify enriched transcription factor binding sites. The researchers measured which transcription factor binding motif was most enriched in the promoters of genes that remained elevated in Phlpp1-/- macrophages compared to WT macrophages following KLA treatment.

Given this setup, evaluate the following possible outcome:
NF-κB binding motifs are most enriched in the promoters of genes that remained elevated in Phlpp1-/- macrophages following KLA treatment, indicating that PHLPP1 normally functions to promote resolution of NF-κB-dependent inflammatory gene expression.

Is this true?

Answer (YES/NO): NO